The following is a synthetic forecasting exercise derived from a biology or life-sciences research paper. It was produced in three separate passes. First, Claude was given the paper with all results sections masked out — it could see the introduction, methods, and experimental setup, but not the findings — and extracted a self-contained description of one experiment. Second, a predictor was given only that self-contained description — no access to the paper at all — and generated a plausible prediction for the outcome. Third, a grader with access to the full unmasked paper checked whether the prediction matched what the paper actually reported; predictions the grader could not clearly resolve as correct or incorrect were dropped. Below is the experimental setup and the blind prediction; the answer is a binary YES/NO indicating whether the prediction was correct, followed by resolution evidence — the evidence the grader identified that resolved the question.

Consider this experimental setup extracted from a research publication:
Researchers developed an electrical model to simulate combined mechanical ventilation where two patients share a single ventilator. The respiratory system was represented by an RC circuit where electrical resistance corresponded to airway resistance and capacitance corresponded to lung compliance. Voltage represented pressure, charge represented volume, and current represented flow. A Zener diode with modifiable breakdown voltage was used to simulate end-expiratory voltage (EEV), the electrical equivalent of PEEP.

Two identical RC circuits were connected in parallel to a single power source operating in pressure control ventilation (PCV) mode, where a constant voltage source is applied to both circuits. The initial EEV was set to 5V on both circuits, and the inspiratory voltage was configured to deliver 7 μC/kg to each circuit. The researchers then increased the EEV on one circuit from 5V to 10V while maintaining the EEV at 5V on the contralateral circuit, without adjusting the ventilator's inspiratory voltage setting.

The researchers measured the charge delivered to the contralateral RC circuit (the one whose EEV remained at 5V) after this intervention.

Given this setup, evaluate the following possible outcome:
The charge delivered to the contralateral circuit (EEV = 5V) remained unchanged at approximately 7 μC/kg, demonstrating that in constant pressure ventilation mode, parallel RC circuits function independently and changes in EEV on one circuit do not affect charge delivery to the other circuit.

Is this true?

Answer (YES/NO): YES